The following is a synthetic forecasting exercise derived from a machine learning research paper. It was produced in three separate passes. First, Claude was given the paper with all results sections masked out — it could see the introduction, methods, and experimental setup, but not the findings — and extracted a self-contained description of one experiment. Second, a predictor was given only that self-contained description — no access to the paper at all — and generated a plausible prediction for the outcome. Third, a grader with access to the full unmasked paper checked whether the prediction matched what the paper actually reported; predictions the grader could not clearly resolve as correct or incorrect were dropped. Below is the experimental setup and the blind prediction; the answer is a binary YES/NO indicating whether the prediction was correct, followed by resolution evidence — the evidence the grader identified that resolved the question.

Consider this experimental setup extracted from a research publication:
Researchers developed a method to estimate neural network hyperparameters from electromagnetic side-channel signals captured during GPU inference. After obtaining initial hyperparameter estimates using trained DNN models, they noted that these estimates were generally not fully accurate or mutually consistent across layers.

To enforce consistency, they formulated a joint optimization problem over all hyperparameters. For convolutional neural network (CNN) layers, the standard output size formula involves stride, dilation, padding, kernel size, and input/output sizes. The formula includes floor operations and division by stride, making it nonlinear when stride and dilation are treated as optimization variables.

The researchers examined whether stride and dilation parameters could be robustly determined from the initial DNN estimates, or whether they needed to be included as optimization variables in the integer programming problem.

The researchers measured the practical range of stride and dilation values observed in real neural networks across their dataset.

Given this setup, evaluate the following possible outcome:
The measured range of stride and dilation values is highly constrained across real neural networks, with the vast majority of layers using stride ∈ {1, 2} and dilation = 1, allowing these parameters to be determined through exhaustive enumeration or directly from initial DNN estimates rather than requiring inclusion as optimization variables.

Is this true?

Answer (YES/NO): YES